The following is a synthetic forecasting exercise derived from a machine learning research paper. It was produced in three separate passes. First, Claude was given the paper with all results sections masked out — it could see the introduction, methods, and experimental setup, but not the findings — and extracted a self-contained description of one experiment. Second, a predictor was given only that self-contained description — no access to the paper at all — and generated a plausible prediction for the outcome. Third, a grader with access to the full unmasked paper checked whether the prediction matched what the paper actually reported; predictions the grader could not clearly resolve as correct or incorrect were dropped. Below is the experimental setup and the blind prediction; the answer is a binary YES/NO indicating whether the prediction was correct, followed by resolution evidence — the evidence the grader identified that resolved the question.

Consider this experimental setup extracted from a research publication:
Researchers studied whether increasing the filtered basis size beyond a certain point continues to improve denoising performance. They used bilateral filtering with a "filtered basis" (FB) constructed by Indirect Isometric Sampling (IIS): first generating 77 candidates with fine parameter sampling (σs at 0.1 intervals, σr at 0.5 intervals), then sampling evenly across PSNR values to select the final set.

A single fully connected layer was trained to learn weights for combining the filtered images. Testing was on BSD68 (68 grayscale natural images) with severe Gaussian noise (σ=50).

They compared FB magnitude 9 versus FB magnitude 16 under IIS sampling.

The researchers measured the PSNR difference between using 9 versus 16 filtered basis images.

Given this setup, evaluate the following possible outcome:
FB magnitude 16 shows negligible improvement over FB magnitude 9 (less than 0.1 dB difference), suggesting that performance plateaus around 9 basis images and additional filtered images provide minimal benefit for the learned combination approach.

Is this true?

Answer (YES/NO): YES